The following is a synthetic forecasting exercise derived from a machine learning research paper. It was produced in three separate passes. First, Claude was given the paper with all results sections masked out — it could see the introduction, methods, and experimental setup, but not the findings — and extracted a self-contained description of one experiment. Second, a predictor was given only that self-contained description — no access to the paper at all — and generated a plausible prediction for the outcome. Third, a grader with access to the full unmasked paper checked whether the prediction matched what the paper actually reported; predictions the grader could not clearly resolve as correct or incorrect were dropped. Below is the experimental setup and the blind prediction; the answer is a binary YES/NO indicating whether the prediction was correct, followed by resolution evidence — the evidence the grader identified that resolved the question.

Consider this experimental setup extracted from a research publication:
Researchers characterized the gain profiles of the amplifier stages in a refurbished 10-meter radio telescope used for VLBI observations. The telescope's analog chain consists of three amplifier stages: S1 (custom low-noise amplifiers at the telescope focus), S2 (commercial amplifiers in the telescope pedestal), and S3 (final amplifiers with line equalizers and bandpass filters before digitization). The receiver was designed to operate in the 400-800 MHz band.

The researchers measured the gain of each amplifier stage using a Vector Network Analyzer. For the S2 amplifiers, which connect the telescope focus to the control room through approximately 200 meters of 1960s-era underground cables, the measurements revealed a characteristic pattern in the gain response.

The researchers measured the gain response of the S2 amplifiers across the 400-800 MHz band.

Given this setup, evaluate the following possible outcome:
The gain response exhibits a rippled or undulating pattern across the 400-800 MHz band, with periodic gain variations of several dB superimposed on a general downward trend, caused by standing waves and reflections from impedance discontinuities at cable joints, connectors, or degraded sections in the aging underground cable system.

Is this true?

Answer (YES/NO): YES